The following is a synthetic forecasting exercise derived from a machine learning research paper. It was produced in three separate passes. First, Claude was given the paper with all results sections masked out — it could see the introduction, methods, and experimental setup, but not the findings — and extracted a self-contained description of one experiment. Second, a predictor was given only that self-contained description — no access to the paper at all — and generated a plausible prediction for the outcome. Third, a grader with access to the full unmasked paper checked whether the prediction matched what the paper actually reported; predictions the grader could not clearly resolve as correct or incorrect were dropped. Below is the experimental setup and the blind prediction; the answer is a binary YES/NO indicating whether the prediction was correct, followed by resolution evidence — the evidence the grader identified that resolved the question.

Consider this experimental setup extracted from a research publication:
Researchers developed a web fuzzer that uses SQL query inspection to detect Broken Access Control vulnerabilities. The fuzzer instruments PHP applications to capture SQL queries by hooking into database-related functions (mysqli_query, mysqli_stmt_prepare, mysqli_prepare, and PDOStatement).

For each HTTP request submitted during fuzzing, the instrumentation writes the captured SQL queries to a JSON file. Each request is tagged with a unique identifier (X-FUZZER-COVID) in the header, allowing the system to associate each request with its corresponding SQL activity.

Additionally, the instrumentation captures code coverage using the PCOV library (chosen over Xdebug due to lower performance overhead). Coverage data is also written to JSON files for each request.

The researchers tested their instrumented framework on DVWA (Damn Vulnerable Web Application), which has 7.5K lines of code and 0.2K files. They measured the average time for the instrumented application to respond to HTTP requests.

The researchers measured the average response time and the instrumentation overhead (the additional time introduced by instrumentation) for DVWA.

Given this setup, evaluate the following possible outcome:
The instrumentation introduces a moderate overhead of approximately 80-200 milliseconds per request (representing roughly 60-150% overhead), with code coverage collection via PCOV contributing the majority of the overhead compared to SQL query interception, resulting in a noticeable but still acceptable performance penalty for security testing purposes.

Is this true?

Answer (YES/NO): NO